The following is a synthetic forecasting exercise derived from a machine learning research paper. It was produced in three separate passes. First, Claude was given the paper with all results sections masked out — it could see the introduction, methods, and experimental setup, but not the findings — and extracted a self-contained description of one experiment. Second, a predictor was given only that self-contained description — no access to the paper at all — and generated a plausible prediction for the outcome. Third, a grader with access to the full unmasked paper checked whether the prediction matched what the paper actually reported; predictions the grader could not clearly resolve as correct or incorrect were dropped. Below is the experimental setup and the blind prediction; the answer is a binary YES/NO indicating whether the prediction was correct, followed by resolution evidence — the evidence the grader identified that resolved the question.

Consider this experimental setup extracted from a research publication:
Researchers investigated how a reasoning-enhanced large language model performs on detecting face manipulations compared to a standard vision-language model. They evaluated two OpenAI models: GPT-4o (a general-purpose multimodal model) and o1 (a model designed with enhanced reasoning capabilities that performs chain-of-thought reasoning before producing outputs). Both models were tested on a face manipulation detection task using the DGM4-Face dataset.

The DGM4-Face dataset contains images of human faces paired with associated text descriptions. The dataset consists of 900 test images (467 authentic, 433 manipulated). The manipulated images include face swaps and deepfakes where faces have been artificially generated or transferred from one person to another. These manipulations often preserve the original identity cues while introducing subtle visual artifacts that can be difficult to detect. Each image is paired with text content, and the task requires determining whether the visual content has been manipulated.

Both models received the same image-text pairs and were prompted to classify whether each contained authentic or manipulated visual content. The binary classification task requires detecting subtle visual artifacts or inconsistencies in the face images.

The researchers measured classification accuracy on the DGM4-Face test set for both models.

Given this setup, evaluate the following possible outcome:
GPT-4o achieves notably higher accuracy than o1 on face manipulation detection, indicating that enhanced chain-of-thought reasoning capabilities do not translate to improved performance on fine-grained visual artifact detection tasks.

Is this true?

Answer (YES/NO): YES